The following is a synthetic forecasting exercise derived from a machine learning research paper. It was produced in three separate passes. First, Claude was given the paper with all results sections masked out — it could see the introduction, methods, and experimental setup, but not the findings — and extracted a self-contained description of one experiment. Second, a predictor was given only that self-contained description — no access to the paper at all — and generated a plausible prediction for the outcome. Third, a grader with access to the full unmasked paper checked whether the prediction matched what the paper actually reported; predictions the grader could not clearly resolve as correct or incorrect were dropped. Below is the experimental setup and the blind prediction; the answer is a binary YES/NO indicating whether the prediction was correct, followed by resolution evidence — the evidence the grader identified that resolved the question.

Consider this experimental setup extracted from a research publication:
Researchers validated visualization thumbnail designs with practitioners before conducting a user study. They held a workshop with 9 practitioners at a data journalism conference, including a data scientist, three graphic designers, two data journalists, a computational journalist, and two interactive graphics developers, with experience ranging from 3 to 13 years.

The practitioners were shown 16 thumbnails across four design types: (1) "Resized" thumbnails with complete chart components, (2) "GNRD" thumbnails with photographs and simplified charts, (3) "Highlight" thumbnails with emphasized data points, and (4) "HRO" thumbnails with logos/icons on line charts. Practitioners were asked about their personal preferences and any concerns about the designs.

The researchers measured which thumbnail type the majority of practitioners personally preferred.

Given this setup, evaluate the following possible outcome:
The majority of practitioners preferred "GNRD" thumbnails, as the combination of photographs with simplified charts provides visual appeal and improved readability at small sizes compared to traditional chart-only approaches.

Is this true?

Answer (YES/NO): YES